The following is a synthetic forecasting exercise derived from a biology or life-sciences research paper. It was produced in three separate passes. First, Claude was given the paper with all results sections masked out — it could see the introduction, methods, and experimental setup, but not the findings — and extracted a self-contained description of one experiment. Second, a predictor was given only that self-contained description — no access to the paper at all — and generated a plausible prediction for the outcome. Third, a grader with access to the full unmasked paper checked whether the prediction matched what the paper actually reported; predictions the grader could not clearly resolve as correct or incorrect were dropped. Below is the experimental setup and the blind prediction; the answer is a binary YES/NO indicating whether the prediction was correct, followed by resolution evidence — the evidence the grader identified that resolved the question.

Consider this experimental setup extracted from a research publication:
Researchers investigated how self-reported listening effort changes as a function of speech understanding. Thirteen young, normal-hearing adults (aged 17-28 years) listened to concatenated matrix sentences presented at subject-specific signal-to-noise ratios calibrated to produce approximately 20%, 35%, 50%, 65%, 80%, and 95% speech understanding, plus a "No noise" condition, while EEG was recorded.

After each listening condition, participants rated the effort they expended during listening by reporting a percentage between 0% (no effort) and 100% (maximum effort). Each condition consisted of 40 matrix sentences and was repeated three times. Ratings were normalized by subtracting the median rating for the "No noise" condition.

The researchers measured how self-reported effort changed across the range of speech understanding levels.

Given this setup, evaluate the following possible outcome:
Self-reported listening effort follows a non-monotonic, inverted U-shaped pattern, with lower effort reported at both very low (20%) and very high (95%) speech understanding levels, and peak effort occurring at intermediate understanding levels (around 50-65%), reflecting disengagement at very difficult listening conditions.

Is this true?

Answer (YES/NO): NO